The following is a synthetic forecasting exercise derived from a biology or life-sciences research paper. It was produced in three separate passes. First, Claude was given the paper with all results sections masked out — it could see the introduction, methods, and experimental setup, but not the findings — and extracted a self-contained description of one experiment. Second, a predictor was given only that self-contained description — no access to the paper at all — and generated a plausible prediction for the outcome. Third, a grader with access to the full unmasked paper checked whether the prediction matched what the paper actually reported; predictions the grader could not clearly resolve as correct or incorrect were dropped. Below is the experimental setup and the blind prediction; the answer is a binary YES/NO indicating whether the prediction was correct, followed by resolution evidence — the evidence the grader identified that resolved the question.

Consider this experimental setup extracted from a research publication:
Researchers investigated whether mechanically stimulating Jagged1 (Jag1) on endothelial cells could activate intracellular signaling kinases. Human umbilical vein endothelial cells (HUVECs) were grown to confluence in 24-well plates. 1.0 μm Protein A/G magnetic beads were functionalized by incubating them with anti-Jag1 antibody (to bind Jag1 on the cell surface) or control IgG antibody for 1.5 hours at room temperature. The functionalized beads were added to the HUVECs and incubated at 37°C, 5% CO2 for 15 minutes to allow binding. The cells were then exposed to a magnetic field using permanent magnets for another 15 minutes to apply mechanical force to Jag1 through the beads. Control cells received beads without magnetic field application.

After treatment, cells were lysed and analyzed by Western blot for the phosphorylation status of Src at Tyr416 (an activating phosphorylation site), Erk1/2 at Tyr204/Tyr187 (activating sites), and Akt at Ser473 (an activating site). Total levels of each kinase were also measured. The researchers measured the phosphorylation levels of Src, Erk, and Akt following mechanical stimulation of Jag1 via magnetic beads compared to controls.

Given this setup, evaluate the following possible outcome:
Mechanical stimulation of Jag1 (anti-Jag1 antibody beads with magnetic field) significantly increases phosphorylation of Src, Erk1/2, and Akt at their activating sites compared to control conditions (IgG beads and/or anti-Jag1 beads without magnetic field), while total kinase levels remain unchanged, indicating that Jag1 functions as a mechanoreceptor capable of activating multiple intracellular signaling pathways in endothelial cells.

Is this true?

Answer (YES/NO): NO